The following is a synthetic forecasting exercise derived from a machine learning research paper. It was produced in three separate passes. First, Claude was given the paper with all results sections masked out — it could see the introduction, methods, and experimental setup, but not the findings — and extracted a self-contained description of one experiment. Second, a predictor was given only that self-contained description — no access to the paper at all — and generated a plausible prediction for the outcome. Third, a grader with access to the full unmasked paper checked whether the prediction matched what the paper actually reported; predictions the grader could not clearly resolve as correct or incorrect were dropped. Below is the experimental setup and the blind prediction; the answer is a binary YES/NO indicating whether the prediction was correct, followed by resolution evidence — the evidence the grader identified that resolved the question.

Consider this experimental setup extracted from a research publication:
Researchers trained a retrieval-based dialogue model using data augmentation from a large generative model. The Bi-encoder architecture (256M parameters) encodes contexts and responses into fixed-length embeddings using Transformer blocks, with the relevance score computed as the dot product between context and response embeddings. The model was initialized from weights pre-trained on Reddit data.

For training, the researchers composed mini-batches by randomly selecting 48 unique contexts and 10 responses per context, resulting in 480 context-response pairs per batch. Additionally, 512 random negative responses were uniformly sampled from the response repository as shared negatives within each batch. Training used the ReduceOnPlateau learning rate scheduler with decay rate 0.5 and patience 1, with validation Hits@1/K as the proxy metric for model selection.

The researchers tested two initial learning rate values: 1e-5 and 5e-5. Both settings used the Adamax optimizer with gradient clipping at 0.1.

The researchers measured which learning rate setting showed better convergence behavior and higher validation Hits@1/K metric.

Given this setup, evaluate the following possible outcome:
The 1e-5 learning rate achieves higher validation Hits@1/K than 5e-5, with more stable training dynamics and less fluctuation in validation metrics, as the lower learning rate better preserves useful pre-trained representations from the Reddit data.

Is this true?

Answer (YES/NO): NO